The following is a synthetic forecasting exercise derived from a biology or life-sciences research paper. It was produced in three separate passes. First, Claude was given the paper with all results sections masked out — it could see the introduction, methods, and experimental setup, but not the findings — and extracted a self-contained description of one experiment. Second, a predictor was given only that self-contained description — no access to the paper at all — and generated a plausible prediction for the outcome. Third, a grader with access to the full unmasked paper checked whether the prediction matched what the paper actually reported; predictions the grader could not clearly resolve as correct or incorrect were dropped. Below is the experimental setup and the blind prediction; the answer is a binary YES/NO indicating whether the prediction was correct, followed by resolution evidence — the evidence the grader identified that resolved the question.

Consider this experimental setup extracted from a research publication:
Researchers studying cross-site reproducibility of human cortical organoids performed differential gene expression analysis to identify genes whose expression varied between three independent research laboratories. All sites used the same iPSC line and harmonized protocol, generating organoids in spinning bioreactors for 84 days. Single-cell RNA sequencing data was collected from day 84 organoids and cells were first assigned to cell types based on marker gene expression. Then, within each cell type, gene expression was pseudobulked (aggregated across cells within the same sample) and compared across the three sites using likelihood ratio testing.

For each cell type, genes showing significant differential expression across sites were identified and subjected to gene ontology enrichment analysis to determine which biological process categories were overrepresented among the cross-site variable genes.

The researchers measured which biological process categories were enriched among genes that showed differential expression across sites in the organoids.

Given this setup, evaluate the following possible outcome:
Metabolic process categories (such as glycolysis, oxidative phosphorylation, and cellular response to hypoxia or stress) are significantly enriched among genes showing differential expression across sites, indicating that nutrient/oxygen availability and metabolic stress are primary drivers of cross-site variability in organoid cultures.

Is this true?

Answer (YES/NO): YES